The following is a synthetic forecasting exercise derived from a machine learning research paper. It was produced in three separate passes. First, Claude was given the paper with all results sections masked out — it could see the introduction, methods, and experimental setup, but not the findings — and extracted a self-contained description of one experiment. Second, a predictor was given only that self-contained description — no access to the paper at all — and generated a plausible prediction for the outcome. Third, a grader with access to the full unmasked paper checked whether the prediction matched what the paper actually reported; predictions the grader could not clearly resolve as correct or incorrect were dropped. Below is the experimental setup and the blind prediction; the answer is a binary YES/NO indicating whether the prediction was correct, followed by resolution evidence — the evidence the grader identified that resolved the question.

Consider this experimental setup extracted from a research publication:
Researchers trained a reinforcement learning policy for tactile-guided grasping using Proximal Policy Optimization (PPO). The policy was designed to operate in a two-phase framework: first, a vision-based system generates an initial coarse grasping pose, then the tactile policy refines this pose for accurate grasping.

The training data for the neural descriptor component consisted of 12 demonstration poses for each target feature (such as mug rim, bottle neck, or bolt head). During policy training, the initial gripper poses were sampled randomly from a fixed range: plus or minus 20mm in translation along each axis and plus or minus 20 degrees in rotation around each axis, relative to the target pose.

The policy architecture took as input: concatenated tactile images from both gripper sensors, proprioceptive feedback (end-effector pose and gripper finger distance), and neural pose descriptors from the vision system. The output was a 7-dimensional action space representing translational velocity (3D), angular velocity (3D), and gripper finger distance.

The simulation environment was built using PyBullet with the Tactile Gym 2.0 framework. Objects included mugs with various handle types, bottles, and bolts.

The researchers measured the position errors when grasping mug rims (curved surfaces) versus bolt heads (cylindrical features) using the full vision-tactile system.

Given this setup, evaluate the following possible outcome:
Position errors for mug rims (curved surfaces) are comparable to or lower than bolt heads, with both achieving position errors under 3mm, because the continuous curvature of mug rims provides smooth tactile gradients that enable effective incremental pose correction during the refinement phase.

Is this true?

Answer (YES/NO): YES